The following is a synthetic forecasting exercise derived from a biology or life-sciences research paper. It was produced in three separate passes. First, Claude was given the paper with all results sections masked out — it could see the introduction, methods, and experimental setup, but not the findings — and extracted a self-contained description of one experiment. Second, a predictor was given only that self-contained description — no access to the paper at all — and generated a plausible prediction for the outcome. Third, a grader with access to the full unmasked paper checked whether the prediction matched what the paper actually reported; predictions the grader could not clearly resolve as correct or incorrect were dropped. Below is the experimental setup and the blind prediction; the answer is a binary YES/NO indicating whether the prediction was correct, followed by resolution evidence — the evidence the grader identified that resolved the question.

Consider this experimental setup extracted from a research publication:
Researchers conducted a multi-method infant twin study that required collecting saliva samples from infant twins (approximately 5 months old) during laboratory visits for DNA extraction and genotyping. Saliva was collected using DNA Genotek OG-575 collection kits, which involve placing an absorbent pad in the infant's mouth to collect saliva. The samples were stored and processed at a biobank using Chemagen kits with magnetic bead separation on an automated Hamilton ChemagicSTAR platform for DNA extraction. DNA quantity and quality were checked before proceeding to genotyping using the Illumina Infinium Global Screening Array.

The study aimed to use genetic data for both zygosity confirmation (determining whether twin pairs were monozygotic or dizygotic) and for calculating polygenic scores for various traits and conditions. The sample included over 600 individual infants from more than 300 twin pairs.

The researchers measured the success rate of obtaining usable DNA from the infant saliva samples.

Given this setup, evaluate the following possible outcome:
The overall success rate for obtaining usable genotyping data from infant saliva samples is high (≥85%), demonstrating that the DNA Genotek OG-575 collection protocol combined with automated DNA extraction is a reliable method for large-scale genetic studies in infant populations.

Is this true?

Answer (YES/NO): YES